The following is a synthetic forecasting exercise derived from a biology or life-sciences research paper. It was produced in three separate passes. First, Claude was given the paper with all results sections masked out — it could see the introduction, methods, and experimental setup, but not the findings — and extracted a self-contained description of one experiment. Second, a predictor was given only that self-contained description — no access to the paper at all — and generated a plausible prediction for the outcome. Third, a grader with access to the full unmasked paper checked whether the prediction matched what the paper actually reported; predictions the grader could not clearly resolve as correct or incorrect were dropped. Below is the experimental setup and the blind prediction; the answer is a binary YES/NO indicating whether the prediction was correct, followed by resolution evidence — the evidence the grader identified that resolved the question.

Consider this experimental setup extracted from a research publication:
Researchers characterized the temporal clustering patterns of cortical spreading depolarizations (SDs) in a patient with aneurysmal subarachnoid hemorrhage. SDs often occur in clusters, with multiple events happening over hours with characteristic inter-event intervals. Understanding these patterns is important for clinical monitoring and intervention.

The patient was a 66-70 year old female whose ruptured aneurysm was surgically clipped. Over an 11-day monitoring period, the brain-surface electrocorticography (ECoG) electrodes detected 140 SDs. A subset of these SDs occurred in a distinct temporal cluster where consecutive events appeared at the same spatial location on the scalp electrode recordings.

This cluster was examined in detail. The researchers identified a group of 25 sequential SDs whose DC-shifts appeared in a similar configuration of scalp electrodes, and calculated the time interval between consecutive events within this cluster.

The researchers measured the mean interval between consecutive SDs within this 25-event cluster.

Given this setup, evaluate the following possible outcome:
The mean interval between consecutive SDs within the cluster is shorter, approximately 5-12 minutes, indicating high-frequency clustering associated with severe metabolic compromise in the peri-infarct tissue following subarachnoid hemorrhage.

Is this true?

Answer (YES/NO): NO